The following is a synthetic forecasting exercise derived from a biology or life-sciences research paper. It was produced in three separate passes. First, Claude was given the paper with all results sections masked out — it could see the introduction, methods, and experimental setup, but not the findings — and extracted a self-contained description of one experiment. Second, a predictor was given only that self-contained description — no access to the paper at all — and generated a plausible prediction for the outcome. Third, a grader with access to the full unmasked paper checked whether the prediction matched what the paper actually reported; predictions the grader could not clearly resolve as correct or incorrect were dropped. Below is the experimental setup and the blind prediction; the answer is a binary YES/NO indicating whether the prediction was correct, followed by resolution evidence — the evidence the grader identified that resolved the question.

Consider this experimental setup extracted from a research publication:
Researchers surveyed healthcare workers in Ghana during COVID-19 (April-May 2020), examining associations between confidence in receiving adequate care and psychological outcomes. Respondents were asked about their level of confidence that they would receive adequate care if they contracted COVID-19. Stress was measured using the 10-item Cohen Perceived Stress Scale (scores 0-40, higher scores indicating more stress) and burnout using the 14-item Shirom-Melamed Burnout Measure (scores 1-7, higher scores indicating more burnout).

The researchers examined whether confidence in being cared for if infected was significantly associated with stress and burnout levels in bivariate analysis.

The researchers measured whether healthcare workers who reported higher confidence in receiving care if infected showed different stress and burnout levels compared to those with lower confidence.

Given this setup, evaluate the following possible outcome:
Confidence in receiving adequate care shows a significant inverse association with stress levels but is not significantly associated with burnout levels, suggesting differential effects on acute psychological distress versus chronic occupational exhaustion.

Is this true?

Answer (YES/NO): NO